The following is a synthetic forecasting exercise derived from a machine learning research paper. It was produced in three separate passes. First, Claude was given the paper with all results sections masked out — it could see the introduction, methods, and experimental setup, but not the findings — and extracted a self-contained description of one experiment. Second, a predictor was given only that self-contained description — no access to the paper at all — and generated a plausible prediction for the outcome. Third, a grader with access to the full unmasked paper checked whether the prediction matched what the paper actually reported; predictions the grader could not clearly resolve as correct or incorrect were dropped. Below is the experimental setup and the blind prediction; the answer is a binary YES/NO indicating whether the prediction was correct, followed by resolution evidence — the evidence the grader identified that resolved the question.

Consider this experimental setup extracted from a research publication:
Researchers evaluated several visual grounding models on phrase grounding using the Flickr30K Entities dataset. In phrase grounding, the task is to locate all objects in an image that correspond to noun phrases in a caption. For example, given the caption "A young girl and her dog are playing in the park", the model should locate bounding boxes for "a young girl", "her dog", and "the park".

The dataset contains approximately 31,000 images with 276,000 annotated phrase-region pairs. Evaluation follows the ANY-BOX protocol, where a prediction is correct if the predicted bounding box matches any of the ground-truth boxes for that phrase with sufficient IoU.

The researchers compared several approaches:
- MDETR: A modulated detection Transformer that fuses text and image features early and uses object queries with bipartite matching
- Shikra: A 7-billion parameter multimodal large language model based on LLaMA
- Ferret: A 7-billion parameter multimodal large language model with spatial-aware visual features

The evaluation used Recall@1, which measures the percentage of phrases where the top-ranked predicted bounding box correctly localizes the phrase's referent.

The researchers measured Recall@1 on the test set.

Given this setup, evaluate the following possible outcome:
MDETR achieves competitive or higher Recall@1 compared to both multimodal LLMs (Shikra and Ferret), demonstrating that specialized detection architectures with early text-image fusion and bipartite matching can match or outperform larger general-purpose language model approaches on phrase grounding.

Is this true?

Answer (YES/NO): YES